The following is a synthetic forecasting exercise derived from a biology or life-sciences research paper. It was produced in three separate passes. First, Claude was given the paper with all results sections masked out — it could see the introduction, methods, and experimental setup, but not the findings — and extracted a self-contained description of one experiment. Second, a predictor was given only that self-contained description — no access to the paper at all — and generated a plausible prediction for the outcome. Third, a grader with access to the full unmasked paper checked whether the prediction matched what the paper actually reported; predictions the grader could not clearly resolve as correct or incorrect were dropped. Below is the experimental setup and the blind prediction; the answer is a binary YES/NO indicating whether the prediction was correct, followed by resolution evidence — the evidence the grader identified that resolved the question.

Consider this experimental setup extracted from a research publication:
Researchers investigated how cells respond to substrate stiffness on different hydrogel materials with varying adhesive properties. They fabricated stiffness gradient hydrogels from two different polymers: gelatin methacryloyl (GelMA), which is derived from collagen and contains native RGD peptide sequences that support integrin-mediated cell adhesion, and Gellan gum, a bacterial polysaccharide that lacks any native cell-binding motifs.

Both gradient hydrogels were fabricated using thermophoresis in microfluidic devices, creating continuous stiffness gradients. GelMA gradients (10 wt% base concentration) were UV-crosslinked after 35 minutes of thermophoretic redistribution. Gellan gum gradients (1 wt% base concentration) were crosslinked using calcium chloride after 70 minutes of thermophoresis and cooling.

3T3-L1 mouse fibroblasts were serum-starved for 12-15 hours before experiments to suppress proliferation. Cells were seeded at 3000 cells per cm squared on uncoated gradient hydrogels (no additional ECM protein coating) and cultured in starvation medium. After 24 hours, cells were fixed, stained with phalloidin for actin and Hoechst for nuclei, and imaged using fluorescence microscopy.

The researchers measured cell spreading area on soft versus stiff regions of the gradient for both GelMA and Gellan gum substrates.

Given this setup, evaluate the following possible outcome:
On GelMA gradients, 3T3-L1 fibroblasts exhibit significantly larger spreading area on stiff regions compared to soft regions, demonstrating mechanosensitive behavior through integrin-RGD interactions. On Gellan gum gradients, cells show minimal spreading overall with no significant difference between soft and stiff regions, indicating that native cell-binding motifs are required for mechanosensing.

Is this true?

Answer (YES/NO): NO